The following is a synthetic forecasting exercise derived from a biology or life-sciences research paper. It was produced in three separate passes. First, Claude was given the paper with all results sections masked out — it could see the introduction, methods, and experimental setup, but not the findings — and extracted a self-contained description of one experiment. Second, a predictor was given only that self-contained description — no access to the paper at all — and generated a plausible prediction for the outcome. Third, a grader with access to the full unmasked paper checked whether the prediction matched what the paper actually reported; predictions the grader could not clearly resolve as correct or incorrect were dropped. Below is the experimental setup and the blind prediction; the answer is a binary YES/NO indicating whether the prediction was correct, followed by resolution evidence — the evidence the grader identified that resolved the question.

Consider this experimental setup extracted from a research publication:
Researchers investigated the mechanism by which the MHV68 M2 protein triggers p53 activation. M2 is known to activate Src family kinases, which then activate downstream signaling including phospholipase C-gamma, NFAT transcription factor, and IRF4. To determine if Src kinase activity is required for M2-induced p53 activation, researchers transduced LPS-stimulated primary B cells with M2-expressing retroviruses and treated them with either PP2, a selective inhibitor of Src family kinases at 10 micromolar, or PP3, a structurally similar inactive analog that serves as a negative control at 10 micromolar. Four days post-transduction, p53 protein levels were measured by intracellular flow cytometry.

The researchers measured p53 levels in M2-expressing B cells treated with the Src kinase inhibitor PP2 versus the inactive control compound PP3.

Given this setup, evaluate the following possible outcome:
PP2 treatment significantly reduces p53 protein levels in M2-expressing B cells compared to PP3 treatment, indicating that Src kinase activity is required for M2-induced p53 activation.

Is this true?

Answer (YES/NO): YES